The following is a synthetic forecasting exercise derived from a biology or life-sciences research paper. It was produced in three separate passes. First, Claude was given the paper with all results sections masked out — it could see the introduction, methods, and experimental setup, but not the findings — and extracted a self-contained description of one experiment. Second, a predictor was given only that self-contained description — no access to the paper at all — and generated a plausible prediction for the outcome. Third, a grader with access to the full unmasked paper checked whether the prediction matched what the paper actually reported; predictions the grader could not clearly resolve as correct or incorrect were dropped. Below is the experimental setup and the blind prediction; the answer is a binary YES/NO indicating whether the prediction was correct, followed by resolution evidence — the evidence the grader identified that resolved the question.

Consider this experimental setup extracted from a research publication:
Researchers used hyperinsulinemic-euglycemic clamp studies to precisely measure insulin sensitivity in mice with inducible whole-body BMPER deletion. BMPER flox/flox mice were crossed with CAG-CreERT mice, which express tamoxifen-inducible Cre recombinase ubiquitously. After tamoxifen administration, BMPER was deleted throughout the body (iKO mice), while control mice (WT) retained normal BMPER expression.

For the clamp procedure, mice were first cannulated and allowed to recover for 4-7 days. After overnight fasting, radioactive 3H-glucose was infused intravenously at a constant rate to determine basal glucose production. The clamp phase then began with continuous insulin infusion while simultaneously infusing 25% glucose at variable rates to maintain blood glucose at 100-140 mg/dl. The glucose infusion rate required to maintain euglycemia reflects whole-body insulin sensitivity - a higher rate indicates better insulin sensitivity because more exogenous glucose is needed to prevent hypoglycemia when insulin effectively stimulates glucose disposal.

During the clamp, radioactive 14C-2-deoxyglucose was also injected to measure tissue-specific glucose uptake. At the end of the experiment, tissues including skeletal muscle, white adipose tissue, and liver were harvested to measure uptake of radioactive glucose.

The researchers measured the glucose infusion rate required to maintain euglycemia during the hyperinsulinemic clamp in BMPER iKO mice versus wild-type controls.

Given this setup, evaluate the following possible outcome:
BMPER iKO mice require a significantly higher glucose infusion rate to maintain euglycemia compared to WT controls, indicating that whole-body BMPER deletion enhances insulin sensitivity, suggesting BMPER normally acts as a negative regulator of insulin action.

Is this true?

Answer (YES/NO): NO